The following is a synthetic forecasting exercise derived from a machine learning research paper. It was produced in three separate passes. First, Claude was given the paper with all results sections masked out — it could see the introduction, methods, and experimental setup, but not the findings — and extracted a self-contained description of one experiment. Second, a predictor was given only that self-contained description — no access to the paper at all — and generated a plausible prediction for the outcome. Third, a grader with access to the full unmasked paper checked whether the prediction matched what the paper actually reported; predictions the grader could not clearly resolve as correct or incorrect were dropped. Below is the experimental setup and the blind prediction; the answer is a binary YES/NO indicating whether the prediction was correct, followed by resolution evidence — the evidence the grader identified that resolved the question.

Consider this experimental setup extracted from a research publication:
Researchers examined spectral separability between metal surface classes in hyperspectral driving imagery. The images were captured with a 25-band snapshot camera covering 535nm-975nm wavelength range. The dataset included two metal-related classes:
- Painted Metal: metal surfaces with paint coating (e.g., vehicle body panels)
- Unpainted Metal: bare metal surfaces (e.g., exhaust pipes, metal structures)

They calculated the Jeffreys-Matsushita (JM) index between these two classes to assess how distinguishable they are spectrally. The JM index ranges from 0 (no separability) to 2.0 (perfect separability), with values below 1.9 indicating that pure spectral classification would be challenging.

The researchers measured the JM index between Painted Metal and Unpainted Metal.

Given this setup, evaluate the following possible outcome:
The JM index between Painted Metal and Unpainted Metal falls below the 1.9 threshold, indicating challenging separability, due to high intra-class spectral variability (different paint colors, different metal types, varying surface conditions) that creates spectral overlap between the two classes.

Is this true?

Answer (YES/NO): YES